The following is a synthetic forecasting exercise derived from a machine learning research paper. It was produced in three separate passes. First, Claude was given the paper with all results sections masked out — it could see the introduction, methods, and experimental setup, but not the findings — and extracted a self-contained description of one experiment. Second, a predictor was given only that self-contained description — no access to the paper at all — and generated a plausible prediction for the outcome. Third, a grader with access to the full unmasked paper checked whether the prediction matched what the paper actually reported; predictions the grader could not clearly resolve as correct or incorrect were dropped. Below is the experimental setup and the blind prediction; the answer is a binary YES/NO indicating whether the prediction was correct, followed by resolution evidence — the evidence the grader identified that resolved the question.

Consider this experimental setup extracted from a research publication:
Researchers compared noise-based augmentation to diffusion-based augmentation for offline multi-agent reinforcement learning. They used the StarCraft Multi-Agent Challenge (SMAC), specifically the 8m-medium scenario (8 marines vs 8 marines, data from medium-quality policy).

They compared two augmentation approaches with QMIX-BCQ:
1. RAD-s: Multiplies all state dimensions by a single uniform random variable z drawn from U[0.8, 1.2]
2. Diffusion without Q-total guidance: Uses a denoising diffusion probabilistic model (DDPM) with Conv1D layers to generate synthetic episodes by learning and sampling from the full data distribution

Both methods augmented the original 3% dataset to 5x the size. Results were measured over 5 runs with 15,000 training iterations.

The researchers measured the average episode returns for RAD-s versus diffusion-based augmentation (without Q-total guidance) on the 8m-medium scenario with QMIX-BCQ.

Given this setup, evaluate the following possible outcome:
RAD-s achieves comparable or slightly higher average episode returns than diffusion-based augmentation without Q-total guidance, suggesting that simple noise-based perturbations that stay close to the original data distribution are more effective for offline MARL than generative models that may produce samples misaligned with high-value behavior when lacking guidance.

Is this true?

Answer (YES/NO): NO